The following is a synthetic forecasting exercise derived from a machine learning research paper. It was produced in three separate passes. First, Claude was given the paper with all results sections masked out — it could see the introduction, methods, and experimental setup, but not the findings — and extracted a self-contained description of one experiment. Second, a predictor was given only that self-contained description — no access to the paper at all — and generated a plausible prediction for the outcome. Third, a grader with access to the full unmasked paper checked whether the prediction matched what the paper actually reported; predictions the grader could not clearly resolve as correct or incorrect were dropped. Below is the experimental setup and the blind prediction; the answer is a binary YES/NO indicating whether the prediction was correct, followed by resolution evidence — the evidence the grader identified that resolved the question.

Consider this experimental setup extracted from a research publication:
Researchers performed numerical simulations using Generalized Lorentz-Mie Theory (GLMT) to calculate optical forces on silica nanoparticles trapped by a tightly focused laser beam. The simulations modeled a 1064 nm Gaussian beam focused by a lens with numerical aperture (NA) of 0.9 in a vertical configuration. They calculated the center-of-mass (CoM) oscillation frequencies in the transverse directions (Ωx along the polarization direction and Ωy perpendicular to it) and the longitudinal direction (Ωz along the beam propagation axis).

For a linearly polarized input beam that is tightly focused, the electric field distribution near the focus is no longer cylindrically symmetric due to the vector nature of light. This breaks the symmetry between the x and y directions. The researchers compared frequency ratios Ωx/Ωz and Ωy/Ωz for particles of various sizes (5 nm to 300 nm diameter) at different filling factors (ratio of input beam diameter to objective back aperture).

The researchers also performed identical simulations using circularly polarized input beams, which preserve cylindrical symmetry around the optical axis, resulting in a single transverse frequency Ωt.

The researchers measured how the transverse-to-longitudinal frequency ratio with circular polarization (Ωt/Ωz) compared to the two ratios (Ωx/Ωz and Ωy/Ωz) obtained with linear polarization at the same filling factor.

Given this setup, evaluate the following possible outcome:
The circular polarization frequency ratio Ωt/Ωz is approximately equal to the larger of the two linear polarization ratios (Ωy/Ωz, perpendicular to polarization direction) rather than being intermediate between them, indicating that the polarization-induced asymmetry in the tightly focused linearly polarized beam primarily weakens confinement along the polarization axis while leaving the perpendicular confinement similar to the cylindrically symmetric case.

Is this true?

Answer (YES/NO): NO